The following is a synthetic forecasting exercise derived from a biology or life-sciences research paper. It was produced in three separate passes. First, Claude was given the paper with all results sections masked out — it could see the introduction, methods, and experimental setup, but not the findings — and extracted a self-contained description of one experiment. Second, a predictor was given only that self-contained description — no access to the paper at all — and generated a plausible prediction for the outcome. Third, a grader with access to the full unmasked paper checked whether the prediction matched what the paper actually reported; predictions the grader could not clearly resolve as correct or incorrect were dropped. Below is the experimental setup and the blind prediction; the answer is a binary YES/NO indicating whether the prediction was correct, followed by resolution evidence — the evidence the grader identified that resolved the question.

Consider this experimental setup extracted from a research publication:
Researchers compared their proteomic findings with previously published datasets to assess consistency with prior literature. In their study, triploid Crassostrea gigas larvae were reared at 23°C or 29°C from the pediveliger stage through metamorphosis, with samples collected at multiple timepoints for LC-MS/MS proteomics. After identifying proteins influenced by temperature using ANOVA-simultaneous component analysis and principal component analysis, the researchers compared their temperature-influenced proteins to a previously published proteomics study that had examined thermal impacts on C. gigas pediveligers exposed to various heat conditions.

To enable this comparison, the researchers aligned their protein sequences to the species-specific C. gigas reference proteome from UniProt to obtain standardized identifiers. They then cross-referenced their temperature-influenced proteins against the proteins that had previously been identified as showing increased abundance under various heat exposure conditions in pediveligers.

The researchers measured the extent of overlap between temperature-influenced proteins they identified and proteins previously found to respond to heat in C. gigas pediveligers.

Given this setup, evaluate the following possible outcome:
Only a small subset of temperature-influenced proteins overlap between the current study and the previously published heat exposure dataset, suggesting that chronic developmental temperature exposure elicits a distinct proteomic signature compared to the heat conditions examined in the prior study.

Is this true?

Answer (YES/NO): NO